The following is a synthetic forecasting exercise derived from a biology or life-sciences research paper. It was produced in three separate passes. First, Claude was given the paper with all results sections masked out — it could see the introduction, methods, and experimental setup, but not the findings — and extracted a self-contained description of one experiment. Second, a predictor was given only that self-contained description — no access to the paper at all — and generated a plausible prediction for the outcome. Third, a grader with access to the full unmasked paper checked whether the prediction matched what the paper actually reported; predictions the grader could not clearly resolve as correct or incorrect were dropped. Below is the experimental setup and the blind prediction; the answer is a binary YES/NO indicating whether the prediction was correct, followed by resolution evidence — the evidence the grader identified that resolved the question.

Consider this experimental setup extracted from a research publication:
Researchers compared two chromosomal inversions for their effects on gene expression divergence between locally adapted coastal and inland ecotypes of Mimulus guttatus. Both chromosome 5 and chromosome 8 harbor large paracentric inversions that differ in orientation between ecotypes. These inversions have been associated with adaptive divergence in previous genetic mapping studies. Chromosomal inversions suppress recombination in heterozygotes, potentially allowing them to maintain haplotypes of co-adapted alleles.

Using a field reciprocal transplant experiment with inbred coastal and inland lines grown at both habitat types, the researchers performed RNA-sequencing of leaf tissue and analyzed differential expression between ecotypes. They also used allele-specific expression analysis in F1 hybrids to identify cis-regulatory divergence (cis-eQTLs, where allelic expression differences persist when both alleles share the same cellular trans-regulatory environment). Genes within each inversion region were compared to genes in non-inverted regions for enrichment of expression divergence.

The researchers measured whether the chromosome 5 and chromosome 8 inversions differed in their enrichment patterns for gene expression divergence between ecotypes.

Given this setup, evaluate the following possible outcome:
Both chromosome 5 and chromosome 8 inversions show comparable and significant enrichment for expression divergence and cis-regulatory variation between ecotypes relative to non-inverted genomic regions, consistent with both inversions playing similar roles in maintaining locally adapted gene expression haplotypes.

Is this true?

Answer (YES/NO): NO